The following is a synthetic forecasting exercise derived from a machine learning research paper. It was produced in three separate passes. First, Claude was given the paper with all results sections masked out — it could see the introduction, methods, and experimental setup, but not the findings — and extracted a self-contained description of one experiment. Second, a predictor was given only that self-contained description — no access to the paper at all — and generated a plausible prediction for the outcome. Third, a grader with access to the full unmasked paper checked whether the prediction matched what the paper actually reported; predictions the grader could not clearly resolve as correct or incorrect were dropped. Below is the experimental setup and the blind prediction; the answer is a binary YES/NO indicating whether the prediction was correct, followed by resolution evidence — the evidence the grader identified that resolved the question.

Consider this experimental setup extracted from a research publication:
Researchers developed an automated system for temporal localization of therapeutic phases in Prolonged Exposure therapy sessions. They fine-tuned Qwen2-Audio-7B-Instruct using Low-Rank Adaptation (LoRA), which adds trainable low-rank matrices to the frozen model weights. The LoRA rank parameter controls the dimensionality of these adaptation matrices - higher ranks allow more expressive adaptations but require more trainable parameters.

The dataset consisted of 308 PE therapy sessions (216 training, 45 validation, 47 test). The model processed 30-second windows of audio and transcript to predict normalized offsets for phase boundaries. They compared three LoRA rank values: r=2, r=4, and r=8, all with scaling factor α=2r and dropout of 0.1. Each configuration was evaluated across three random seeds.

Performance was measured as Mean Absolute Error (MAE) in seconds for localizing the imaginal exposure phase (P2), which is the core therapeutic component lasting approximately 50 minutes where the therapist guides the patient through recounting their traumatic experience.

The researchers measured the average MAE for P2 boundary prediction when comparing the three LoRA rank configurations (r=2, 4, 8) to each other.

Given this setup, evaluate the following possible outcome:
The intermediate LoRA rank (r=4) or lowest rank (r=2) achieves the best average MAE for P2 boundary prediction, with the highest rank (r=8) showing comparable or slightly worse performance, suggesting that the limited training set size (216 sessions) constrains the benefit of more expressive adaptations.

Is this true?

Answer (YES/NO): NO